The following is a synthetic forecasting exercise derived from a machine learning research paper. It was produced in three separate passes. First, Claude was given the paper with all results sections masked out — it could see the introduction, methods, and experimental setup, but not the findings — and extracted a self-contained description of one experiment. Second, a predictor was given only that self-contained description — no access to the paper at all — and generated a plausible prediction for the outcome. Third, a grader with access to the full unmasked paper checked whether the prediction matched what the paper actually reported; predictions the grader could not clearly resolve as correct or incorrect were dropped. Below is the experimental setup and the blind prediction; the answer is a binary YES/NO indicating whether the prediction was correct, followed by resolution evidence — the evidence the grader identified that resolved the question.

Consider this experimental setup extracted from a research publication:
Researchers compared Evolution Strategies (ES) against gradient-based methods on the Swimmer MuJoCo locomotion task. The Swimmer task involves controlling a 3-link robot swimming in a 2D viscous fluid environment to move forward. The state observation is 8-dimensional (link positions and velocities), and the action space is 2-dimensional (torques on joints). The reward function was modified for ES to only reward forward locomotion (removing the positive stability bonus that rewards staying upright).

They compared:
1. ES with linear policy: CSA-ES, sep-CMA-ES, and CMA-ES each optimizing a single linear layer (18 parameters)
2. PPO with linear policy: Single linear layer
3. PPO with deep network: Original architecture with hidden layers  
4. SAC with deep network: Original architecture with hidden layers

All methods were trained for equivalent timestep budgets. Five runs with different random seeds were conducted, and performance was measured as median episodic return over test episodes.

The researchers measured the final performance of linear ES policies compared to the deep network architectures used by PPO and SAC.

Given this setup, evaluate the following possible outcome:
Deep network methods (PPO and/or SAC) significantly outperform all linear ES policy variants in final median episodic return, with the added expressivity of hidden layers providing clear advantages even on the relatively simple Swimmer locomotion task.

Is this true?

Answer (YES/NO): NO